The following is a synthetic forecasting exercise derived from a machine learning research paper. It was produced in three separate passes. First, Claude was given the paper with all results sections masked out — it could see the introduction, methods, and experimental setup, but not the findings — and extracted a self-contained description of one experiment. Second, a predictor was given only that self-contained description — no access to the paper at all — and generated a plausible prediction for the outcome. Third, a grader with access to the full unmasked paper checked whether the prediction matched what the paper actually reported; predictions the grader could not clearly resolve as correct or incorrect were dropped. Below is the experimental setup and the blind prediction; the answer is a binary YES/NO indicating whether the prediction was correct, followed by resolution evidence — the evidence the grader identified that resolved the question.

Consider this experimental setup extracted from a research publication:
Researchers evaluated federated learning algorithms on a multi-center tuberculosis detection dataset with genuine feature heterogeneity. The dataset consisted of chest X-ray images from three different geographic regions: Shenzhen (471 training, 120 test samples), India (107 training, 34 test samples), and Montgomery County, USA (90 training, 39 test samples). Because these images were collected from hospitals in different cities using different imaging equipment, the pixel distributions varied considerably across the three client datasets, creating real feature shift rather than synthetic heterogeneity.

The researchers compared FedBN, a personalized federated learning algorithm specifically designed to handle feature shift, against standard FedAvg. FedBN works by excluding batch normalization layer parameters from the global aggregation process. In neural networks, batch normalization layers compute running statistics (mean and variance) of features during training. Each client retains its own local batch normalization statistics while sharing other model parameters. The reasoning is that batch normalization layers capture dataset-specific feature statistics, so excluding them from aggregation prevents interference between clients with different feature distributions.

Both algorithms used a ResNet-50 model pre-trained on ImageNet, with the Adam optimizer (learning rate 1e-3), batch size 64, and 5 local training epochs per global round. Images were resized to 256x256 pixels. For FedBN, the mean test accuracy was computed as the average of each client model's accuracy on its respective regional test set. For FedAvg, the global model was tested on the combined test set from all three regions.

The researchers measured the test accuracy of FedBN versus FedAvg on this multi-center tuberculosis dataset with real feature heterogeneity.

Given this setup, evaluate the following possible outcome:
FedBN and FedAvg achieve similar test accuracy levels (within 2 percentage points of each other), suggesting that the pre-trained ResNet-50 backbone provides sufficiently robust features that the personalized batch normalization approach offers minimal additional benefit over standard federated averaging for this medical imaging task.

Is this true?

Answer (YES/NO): NO